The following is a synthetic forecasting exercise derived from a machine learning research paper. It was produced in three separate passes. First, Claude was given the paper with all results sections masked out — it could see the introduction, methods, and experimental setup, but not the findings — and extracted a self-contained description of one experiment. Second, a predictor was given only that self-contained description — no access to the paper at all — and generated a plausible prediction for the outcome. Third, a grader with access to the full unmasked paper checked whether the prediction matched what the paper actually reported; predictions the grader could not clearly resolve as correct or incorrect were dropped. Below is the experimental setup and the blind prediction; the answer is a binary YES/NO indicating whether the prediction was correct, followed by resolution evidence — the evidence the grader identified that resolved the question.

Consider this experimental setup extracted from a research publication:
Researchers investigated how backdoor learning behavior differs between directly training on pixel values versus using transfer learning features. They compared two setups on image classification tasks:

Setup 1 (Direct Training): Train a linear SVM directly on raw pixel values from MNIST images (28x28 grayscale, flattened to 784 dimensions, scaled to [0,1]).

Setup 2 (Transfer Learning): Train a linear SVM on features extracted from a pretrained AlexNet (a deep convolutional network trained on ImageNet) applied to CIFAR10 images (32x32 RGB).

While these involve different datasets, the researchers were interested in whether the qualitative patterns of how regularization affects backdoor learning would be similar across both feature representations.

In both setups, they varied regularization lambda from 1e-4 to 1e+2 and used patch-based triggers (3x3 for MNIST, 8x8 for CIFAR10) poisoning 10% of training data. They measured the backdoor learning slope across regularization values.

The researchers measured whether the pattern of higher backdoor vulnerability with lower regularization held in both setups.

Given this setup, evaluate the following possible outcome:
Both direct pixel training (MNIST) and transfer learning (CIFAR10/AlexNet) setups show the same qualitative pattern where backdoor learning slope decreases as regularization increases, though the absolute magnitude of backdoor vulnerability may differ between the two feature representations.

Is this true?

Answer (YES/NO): YES